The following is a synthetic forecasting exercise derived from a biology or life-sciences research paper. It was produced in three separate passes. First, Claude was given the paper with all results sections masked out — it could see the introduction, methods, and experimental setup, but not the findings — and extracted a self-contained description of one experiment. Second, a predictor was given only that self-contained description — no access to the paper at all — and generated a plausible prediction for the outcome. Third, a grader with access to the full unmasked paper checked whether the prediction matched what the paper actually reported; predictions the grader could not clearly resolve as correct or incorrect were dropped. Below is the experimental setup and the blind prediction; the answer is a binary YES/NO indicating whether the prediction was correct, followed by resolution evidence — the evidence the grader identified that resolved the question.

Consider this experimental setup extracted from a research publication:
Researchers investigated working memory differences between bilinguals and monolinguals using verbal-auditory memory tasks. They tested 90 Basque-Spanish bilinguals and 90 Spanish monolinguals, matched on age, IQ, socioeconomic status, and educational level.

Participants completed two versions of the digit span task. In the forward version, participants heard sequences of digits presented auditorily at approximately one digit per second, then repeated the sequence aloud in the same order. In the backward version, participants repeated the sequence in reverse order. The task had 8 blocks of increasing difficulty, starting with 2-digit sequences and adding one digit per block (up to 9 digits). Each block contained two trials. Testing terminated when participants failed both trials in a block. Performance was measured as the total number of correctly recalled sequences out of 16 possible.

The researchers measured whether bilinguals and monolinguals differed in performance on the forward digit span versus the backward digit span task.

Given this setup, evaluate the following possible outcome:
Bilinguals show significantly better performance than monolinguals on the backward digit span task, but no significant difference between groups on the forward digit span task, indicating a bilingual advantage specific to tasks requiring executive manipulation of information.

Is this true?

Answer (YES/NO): YES